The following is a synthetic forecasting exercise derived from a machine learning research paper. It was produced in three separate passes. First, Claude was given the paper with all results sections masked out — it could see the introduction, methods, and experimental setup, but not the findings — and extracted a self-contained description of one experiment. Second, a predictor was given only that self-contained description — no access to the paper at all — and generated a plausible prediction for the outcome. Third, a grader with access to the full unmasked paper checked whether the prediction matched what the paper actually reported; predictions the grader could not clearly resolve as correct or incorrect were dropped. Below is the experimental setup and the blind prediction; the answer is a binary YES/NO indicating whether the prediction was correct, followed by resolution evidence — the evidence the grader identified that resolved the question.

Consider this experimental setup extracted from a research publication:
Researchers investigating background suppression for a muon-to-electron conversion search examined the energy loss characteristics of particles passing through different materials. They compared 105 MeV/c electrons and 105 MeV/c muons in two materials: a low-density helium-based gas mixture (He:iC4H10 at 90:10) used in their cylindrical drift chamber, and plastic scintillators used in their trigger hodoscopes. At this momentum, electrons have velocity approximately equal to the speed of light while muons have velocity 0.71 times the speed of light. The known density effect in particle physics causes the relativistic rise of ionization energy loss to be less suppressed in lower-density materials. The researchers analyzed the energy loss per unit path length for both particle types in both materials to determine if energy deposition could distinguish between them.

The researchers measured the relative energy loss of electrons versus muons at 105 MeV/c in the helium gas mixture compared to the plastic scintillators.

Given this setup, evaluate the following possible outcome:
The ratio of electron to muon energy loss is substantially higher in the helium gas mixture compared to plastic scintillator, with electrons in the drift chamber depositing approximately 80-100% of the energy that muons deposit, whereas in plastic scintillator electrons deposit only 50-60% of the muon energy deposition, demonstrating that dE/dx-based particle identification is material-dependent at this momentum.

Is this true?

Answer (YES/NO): NO